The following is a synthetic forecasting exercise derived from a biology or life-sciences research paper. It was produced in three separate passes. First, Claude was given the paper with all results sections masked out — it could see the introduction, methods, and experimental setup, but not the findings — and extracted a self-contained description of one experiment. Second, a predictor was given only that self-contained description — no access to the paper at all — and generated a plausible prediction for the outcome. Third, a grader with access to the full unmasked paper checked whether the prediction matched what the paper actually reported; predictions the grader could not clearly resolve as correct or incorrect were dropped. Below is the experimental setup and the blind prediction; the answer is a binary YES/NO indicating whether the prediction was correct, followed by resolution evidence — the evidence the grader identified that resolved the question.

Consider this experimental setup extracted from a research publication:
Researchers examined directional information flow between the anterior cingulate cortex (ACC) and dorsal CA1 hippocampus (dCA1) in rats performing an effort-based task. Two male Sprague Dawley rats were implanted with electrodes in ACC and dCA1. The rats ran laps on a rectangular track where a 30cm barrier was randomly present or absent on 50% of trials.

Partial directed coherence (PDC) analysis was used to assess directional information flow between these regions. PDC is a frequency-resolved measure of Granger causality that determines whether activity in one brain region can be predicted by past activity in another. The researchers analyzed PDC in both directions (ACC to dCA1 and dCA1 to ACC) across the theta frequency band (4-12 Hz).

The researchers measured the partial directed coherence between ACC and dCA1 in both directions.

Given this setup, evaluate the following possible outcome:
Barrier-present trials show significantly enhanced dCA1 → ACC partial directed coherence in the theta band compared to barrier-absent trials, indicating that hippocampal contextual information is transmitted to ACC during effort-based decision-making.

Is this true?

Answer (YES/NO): NO